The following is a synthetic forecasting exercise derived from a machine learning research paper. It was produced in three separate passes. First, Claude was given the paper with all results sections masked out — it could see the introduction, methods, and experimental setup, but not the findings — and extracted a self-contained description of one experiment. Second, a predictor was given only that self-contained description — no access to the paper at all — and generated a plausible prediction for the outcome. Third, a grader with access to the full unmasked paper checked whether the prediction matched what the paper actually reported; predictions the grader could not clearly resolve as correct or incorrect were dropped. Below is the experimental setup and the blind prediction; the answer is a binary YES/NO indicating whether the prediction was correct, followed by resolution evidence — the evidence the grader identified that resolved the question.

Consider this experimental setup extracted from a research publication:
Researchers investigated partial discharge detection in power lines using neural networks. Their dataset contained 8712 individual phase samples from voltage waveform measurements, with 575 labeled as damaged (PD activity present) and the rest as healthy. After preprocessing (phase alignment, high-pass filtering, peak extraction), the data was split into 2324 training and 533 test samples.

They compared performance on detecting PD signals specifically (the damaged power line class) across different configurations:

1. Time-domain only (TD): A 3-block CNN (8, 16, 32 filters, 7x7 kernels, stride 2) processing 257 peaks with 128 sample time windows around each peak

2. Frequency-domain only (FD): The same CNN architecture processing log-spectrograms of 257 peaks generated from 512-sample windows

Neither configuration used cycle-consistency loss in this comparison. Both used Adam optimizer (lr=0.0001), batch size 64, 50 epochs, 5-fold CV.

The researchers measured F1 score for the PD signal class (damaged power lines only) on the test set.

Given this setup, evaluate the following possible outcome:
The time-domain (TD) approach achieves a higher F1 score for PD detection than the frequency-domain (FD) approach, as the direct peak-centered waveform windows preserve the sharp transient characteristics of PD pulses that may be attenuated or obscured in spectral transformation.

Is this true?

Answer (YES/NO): YES